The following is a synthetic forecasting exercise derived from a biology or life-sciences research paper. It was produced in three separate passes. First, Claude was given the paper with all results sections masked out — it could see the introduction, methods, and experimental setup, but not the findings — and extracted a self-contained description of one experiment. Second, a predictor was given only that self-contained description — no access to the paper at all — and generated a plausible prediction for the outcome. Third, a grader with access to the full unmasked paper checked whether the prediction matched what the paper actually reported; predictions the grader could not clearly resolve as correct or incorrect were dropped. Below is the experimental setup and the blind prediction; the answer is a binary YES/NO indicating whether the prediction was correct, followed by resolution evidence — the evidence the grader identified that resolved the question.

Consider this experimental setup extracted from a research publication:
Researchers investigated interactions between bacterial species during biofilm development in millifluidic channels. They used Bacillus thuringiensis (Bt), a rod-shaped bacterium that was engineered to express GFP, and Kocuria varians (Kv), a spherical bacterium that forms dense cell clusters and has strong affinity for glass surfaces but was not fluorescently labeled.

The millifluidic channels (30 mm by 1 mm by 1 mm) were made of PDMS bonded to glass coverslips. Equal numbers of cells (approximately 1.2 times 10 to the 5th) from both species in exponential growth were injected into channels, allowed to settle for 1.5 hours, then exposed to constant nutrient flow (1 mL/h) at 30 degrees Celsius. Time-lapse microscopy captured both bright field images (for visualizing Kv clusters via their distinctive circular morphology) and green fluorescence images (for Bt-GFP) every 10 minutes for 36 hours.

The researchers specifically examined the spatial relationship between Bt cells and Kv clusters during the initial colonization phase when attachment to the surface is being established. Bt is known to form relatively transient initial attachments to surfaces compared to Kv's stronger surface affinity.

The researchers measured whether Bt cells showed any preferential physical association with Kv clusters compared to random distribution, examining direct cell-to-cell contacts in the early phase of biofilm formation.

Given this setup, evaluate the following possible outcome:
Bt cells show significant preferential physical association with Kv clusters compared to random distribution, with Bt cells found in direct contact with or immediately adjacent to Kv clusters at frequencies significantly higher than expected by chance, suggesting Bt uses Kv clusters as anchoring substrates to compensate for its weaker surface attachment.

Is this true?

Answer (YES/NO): YES